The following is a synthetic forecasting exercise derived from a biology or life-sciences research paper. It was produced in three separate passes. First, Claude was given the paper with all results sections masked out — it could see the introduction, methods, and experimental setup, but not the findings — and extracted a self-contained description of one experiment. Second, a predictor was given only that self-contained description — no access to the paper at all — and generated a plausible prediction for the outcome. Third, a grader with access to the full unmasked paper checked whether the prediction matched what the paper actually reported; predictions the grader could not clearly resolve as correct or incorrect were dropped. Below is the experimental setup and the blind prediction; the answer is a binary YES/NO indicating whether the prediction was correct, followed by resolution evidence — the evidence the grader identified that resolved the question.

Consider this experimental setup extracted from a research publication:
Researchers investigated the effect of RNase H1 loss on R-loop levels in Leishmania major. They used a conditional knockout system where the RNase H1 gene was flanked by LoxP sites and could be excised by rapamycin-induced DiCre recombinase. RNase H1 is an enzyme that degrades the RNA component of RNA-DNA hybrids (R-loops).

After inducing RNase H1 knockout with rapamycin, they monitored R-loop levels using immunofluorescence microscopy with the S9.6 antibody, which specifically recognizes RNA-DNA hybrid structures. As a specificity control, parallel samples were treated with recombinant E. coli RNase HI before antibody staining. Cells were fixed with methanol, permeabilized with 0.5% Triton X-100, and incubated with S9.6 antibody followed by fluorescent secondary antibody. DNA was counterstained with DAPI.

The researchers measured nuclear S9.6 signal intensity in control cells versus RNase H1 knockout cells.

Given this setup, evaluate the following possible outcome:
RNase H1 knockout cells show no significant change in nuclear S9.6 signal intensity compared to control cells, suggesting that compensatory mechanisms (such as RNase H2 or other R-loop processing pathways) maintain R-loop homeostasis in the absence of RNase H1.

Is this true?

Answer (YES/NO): YES